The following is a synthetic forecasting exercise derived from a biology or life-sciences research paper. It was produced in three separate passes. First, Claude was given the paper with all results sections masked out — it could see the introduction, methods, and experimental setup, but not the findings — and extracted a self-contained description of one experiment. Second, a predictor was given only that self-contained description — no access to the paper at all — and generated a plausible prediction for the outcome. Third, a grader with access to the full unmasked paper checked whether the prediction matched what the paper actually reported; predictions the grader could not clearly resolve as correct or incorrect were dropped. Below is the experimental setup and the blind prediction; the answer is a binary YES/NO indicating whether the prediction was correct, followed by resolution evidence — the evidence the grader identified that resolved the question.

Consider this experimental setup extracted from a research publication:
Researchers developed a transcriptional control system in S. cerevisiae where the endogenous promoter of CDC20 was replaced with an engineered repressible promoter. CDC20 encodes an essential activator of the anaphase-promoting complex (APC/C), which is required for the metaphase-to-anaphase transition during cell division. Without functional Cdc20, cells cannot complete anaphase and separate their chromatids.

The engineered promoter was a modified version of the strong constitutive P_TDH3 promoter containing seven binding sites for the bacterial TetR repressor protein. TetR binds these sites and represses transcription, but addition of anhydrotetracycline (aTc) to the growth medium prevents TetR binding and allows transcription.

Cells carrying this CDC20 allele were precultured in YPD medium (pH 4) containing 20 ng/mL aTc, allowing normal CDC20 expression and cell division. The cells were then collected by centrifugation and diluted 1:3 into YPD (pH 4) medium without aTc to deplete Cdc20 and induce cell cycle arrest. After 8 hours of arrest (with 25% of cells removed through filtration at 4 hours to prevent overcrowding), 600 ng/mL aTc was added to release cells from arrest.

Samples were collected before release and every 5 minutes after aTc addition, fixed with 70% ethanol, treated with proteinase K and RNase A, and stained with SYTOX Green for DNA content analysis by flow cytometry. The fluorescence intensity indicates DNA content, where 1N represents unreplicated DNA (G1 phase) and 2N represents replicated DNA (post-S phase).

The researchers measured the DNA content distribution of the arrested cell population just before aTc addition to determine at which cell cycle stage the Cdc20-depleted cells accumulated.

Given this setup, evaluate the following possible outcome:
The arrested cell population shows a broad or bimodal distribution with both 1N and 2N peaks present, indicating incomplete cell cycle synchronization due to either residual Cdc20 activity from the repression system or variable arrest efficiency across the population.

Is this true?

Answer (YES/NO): NO